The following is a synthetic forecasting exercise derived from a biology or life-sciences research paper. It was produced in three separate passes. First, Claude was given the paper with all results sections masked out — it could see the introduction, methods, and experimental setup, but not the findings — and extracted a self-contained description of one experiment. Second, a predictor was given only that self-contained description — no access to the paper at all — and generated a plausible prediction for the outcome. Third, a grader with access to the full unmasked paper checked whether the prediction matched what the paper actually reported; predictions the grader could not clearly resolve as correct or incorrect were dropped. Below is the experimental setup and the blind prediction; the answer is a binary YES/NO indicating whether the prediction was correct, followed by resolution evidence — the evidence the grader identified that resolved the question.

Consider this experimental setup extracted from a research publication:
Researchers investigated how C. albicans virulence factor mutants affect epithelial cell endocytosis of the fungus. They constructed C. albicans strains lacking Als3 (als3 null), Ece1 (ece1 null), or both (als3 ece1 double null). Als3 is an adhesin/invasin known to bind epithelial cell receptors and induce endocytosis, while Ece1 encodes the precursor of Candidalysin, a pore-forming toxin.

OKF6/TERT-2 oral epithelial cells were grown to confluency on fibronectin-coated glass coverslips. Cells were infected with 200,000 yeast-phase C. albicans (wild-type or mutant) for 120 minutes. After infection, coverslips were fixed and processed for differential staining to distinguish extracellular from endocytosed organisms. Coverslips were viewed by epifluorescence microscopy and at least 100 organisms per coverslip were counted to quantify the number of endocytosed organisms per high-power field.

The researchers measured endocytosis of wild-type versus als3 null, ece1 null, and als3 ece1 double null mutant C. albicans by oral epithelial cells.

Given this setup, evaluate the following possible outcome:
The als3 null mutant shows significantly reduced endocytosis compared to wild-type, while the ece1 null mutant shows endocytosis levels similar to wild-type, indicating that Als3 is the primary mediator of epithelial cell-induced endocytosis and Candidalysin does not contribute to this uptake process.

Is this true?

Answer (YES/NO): YES